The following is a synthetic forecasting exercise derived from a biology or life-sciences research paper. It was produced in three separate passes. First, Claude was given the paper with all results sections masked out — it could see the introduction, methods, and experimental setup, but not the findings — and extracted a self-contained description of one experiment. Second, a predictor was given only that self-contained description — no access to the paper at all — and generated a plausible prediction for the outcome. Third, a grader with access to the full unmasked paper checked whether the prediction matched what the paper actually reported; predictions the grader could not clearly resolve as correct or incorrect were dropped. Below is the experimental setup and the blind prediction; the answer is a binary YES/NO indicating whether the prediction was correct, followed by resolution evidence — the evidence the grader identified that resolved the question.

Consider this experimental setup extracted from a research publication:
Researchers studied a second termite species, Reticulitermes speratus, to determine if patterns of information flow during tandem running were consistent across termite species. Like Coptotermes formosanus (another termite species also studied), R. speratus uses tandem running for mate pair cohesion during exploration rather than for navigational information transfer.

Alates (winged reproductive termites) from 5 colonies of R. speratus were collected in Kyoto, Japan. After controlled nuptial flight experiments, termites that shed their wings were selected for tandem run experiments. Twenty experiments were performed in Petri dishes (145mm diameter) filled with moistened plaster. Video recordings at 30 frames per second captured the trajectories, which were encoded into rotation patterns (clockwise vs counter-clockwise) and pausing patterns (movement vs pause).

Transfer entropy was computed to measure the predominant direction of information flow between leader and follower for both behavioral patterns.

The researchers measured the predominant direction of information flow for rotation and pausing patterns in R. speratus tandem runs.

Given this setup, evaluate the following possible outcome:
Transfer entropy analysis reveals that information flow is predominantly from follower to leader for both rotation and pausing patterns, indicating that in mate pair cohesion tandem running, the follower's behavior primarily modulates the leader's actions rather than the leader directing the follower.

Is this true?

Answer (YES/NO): NO